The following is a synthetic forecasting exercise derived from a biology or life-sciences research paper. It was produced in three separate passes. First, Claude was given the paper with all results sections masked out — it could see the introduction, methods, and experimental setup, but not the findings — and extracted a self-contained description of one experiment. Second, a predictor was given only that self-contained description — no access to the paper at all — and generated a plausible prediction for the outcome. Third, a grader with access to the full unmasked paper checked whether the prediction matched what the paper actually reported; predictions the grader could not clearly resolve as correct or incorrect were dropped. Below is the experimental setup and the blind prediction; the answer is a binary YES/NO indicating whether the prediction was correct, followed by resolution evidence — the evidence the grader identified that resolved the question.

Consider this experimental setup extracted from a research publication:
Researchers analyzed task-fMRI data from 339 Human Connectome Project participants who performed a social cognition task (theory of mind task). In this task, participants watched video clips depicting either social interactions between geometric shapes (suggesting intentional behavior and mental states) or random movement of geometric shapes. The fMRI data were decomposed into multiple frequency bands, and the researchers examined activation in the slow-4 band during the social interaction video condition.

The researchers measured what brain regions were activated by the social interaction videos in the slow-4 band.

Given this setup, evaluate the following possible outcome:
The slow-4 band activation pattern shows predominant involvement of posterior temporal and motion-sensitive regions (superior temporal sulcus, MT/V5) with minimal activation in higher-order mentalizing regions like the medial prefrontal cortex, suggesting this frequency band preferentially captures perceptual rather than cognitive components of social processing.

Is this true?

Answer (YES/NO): NO